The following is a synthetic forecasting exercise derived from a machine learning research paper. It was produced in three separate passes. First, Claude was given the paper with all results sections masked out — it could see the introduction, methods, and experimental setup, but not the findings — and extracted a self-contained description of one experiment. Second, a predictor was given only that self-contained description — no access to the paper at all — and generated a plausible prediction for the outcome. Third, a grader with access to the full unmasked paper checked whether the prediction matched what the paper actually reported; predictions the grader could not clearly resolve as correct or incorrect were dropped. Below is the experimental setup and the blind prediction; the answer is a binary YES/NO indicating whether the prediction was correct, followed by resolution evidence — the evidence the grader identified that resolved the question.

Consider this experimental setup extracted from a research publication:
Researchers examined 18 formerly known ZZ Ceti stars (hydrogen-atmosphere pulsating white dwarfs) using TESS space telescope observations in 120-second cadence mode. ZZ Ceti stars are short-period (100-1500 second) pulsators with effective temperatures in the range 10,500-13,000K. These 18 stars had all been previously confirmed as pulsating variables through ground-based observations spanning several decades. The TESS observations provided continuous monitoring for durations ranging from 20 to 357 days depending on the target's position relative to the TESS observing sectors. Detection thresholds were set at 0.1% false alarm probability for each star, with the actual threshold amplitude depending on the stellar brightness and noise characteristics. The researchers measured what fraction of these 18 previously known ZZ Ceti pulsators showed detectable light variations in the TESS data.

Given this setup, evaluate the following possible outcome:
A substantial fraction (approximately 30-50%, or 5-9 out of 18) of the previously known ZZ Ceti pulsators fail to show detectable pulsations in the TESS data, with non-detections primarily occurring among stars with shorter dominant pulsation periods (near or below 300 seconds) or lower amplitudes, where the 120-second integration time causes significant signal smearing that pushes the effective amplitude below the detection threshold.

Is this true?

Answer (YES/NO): NO